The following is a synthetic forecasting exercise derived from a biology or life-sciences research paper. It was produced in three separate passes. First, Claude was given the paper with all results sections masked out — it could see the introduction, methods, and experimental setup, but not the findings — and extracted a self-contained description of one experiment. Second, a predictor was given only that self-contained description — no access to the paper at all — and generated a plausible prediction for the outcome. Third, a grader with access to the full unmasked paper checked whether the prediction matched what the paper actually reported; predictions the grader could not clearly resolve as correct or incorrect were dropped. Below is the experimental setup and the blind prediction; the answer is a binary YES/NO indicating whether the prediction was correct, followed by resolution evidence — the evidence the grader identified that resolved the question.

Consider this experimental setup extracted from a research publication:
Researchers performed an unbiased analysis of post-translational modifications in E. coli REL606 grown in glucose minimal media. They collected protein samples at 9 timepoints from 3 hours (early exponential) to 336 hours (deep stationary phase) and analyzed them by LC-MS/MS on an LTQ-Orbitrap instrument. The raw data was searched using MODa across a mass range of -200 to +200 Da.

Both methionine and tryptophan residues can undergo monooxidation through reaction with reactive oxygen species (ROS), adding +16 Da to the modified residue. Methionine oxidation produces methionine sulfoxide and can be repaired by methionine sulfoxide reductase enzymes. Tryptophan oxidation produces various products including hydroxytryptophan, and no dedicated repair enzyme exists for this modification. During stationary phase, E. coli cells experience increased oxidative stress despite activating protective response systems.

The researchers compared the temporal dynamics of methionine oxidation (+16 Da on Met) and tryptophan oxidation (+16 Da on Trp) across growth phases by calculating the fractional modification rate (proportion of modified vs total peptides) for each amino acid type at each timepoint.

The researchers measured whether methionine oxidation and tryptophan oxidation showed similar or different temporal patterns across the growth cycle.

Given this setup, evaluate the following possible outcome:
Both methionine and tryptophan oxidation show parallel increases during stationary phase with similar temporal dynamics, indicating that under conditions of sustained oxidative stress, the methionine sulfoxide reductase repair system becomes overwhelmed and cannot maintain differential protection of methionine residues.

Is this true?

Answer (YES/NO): NO